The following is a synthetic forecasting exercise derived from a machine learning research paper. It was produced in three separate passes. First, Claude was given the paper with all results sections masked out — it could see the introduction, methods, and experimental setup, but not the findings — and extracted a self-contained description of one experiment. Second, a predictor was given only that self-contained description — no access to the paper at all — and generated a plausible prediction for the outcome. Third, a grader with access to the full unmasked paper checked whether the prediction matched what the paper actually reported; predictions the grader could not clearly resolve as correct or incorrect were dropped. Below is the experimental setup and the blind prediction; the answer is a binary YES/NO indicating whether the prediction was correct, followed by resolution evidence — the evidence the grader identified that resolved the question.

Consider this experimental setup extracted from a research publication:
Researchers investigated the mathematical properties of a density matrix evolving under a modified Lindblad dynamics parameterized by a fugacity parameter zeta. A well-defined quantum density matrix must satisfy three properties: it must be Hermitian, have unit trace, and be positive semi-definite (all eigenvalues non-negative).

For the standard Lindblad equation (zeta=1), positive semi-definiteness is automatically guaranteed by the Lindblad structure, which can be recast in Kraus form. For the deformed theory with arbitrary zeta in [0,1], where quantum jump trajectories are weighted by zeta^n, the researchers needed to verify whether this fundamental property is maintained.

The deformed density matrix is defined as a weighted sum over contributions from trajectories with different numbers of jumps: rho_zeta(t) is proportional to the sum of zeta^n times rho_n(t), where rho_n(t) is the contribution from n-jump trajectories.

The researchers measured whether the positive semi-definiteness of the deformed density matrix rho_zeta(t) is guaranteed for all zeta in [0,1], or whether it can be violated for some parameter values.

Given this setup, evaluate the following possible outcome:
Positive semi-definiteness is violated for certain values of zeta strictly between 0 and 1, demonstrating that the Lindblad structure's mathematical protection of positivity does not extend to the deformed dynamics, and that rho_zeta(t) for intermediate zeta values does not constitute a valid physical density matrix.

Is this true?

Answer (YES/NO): NO